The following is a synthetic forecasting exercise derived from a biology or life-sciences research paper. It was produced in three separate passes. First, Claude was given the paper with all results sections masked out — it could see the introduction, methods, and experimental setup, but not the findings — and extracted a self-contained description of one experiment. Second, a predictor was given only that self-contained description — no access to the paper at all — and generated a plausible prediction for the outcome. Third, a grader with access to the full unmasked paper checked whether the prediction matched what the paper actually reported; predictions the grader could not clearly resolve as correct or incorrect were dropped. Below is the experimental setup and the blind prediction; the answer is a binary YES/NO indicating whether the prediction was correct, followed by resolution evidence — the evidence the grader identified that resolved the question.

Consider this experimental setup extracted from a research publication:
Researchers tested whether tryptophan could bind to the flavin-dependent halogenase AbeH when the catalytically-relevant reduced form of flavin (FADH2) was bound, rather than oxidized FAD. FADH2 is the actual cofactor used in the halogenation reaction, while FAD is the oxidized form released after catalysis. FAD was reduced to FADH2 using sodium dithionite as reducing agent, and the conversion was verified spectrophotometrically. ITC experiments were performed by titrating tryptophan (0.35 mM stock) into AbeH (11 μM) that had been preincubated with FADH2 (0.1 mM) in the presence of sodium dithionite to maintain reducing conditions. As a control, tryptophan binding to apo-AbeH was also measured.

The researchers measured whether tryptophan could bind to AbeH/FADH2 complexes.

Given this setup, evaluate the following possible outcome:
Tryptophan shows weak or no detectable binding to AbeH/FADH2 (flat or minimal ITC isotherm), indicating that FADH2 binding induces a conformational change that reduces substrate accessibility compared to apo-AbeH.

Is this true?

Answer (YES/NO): YES